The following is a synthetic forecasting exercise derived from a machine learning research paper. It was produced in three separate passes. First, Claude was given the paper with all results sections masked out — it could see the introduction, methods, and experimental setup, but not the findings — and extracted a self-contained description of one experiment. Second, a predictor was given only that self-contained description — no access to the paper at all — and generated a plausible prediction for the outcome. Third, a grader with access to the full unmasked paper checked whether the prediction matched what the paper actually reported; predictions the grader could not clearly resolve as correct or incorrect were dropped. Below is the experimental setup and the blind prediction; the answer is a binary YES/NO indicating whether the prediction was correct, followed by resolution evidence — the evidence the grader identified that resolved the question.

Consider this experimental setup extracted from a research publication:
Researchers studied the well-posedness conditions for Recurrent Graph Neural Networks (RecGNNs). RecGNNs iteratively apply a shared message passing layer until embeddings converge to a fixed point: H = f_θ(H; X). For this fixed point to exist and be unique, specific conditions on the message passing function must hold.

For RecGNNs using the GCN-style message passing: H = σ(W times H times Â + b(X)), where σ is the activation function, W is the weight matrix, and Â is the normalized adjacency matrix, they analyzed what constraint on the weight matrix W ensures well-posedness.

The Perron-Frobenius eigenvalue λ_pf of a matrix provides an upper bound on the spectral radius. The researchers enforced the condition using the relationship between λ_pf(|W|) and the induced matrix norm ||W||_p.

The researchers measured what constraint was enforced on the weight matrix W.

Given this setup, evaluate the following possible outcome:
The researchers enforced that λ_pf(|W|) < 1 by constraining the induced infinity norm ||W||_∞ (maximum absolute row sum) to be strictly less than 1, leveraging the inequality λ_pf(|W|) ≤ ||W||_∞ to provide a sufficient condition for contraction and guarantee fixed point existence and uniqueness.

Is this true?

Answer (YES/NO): NO